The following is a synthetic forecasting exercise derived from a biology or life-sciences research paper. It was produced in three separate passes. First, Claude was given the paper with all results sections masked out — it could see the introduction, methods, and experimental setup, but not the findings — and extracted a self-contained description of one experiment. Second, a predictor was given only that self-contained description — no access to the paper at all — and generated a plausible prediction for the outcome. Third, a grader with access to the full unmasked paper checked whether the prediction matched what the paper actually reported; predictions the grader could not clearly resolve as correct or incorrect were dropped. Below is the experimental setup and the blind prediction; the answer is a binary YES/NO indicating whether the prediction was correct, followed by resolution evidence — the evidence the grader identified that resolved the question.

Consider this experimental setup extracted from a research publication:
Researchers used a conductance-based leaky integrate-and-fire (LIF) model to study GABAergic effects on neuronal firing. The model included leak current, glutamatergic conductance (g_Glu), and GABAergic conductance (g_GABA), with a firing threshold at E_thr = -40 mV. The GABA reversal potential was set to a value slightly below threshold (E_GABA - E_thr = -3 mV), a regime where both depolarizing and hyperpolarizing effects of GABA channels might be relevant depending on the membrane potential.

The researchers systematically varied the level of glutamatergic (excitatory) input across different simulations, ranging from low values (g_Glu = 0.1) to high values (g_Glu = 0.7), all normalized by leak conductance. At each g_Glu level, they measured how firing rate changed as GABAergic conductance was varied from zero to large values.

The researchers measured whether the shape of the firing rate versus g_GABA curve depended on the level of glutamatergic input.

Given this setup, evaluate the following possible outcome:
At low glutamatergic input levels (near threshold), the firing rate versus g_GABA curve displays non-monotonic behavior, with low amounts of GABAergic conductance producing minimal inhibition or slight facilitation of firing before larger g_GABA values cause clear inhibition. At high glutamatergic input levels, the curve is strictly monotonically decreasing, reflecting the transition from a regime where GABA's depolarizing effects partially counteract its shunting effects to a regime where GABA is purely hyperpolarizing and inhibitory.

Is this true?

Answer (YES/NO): NO